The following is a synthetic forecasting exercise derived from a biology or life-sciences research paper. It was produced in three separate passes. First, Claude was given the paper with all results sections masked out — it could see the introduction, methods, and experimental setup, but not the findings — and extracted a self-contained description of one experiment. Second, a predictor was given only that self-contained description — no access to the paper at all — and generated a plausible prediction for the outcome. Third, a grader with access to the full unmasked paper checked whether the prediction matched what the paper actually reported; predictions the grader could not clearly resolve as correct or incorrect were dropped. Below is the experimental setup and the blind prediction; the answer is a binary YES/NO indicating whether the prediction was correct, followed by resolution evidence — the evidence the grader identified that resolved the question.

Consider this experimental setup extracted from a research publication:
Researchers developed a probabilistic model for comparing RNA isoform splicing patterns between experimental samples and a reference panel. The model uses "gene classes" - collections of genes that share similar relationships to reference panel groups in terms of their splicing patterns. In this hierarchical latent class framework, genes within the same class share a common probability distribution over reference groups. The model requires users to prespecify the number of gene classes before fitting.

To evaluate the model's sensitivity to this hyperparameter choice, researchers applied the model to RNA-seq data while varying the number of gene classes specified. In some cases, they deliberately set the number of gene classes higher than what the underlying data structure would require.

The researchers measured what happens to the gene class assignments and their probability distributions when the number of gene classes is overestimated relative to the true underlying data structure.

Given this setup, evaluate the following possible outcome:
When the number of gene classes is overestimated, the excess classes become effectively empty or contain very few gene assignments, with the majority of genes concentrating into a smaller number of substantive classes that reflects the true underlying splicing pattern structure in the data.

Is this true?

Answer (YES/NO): YES